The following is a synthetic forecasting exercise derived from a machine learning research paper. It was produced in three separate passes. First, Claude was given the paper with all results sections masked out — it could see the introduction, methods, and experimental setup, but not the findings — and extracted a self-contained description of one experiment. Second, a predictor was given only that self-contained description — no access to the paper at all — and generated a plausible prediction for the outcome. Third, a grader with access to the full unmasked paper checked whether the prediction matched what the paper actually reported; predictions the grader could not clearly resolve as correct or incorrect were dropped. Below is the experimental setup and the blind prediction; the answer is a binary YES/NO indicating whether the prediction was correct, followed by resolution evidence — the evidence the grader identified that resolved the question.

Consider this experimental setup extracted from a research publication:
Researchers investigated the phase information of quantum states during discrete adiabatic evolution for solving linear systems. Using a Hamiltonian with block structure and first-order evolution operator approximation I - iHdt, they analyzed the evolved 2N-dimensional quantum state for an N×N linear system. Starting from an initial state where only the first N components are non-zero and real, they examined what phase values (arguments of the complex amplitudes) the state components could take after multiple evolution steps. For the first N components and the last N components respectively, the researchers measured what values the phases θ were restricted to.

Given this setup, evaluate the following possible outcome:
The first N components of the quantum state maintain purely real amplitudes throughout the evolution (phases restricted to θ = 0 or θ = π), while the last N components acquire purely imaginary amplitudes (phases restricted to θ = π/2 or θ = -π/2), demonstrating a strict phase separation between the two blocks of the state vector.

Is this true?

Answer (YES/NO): YES